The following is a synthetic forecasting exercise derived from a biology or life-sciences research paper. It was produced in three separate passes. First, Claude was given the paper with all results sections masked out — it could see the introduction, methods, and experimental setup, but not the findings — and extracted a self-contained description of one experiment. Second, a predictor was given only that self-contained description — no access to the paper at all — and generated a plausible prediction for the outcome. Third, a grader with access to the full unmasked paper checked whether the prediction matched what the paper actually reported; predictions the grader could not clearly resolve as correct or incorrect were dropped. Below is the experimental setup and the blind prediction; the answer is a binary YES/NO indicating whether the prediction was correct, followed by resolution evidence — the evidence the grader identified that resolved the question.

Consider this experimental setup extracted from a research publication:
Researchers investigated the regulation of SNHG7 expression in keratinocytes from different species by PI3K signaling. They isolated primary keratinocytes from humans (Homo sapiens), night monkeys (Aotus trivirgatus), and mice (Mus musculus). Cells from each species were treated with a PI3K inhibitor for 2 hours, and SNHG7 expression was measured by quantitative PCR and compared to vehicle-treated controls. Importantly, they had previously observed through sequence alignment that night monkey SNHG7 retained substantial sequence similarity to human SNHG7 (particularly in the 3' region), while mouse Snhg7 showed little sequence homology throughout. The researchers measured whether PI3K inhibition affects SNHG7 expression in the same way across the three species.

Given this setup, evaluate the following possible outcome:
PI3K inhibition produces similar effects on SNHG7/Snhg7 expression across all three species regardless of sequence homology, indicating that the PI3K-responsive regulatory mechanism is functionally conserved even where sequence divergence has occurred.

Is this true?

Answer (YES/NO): NO